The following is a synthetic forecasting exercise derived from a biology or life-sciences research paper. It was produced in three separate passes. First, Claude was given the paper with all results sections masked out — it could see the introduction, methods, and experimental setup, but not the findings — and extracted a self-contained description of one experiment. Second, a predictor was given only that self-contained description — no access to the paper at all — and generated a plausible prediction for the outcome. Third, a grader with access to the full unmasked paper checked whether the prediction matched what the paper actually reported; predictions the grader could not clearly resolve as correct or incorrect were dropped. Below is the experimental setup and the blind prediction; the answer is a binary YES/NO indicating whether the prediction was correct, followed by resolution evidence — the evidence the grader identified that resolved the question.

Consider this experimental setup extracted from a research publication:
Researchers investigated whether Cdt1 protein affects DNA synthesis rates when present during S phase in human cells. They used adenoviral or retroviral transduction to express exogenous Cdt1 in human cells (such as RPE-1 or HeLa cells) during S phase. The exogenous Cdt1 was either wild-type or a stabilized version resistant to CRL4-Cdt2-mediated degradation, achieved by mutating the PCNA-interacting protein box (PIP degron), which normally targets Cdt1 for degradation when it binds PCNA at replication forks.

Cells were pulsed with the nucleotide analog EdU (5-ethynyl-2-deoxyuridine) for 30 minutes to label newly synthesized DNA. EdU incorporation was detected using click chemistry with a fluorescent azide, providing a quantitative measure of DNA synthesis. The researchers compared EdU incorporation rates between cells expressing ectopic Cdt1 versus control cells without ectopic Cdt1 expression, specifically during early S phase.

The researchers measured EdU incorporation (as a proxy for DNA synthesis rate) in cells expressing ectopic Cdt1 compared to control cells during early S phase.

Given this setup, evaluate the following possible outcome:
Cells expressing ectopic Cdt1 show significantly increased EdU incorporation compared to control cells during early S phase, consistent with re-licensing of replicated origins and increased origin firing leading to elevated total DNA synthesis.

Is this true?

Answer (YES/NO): NO